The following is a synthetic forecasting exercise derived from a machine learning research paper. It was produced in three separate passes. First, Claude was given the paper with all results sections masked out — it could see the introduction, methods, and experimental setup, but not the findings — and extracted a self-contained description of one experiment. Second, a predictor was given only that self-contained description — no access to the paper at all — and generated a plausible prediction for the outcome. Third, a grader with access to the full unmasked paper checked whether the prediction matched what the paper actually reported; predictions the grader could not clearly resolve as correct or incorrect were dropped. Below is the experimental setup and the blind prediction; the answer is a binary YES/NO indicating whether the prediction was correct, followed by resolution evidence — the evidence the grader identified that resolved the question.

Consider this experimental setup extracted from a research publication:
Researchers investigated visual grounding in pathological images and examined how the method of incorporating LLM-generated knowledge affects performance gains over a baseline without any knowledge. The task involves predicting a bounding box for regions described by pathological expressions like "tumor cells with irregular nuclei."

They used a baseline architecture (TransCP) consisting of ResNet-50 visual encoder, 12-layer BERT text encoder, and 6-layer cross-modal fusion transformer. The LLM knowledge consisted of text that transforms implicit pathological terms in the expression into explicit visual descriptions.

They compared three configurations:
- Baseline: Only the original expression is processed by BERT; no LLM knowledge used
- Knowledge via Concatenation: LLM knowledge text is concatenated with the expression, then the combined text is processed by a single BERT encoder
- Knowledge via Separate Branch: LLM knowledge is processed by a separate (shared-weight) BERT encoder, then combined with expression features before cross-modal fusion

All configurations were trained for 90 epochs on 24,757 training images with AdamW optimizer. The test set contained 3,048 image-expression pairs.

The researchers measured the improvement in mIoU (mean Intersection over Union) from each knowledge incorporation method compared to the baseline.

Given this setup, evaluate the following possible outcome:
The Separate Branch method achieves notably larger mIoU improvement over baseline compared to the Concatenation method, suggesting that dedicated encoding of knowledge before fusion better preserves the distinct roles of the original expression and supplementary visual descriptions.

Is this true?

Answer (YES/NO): YES